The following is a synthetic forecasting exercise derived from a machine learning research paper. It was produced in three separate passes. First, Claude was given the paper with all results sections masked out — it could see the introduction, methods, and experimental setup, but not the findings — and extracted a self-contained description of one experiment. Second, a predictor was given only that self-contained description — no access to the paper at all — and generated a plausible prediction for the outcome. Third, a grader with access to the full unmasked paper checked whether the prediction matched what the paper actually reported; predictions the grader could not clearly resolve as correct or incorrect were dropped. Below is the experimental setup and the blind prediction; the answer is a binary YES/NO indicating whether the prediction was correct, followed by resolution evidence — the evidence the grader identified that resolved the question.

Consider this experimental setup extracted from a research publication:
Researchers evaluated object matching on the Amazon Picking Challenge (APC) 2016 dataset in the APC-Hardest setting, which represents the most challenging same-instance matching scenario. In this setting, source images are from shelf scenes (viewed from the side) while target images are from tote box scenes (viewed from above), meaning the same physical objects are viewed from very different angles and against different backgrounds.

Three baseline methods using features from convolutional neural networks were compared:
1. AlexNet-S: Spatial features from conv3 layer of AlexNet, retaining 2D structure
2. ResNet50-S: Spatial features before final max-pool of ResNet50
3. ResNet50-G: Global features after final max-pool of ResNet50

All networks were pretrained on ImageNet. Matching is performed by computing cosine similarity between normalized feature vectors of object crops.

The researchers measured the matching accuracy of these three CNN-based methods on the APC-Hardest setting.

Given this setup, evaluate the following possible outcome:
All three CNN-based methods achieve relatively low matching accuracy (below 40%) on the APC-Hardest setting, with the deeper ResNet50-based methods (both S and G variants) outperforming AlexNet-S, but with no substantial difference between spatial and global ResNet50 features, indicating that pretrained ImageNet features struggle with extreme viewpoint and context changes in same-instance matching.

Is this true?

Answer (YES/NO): NO